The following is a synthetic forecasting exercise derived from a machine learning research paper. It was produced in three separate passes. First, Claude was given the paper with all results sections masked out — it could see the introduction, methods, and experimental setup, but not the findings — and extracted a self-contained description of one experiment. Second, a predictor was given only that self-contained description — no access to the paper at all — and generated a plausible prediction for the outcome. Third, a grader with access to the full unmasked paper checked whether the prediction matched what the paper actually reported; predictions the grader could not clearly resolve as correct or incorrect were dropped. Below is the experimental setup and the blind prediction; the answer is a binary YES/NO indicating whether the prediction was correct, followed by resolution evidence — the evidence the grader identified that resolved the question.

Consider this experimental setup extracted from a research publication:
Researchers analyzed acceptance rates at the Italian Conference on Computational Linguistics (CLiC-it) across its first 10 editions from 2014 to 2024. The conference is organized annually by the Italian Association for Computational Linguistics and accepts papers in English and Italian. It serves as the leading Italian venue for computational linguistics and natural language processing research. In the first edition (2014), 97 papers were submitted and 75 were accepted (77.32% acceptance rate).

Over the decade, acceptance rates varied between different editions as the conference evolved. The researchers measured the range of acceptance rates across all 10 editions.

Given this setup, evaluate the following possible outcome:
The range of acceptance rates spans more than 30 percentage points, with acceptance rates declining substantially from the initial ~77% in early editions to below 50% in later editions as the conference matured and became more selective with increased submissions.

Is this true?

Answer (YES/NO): NO